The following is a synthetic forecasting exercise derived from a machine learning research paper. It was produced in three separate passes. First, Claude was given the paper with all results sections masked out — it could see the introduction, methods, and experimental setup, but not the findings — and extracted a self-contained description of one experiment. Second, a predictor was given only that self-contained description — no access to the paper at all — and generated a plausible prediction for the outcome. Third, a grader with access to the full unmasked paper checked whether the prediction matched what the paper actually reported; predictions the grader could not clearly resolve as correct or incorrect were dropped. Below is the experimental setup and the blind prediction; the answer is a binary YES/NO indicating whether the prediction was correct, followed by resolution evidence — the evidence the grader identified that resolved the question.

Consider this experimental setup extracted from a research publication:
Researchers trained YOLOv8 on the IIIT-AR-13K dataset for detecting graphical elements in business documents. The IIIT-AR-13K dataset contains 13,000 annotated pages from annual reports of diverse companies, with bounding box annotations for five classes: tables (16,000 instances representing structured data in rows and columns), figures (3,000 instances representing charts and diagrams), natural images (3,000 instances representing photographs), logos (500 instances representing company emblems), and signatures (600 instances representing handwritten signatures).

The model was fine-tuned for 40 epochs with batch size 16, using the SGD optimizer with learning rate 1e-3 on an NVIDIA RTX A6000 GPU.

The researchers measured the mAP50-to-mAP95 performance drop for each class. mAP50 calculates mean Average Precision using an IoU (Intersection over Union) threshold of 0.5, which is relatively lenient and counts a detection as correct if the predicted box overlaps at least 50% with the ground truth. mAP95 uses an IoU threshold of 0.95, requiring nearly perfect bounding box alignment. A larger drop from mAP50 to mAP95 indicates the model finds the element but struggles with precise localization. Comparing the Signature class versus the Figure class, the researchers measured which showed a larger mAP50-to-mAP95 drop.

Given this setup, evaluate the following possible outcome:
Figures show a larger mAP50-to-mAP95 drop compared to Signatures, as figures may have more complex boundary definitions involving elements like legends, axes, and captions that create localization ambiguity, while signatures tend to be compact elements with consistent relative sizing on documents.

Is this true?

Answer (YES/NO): NO